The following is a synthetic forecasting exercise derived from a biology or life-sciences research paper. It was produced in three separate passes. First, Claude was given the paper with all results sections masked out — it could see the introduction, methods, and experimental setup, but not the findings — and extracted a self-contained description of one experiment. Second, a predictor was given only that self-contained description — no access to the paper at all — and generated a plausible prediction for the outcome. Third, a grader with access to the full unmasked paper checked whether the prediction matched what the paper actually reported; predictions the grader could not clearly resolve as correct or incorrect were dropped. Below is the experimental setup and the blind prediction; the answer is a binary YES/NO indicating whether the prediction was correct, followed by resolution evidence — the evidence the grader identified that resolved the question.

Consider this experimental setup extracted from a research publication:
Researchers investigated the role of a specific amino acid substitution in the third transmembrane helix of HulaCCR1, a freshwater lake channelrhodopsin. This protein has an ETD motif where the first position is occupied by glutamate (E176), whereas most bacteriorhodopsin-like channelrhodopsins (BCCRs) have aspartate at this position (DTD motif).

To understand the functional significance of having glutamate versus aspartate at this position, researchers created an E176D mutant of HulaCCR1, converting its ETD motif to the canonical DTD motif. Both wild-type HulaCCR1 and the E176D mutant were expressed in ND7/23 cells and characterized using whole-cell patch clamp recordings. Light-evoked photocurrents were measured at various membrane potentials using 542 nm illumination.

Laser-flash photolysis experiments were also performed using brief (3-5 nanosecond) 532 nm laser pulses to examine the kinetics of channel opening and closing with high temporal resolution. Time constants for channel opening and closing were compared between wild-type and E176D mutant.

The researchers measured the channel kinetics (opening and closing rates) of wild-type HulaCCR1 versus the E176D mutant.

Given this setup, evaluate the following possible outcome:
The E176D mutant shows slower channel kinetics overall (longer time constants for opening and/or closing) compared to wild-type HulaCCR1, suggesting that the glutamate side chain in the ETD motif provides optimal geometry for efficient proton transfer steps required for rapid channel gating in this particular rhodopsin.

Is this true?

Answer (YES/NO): YES